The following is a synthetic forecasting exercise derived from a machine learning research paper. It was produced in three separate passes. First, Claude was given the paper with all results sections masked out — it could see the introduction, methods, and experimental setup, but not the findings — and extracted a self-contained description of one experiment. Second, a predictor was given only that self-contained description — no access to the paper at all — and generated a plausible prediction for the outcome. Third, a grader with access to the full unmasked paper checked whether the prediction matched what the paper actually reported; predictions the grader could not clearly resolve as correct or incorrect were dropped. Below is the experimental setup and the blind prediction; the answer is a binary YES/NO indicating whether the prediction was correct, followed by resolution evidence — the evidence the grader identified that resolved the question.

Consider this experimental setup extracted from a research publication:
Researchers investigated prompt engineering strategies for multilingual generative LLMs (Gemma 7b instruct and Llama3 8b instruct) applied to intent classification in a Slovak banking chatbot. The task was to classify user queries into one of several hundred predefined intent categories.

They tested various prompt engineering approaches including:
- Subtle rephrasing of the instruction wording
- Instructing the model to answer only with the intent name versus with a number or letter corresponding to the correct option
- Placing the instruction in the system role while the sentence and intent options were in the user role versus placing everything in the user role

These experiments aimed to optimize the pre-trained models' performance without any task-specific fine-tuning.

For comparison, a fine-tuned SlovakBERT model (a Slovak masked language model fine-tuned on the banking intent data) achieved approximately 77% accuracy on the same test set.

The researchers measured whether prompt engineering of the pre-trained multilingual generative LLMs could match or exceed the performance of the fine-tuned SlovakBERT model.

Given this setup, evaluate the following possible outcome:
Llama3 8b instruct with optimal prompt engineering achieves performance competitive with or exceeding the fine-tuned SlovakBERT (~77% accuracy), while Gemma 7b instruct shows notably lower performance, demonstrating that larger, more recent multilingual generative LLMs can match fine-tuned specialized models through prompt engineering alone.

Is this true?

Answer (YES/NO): NO